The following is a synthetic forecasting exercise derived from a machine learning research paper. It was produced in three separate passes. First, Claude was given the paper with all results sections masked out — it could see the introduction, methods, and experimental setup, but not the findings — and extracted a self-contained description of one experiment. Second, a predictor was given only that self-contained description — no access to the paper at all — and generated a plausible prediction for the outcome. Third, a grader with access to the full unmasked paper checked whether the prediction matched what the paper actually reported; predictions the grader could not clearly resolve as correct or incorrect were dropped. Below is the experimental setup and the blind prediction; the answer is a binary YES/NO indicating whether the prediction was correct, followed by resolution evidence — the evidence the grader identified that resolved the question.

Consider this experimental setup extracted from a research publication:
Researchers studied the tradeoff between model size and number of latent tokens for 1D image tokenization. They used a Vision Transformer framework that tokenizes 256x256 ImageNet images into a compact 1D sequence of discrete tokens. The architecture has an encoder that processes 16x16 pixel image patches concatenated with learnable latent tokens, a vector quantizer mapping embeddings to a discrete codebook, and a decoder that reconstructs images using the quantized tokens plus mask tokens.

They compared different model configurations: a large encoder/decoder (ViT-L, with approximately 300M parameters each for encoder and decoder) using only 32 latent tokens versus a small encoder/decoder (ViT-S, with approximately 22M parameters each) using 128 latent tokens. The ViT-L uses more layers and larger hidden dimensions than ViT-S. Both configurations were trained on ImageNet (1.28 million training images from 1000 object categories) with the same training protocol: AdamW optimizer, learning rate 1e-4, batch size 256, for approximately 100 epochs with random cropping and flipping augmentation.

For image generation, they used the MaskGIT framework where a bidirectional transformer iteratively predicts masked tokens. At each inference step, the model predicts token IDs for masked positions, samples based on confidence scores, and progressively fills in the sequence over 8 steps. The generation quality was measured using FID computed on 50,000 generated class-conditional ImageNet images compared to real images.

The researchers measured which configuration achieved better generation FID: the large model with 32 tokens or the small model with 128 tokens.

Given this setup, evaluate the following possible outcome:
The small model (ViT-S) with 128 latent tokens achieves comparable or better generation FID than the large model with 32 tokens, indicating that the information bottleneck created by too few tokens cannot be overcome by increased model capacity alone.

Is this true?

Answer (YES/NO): NO